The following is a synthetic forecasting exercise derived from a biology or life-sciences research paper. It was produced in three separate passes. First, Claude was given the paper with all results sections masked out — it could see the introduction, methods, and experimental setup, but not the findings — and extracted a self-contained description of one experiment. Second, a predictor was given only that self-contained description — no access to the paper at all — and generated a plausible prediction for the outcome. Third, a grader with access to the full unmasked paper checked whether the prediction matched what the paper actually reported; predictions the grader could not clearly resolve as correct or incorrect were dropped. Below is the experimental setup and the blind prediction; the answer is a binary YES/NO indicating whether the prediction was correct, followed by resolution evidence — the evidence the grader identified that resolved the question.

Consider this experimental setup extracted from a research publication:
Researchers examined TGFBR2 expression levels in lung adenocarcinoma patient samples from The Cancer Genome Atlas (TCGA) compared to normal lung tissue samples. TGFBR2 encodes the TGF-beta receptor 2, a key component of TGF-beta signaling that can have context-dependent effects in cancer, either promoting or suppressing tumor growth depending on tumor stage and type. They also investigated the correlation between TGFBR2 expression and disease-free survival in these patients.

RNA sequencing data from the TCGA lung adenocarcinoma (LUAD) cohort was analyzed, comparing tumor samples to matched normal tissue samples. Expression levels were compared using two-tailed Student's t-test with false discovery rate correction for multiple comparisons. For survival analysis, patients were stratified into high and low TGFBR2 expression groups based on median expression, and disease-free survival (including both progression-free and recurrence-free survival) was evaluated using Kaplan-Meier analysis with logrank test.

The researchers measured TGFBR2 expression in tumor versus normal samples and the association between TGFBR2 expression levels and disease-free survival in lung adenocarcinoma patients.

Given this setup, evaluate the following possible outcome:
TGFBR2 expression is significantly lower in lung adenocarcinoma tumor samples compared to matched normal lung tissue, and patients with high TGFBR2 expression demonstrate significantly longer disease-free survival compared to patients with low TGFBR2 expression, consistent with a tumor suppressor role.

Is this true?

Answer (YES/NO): NO